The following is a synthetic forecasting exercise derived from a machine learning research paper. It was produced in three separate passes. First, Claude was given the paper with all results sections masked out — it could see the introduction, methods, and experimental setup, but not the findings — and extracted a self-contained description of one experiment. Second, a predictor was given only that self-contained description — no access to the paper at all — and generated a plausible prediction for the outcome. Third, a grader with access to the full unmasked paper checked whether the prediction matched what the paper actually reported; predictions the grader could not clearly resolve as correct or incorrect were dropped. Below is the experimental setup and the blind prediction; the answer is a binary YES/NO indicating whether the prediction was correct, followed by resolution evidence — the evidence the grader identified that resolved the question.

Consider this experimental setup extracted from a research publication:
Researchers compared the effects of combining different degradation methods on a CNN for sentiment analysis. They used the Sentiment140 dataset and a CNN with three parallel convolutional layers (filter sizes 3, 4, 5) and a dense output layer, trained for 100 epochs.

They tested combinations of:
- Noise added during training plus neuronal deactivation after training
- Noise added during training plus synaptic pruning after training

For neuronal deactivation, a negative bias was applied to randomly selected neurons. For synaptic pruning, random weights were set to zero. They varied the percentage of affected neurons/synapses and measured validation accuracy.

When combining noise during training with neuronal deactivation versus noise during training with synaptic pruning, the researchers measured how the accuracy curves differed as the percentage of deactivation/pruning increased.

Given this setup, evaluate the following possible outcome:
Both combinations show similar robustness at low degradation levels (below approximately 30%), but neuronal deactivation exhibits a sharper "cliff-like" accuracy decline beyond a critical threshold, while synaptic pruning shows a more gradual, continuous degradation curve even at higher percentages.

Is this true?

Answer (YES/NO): NO